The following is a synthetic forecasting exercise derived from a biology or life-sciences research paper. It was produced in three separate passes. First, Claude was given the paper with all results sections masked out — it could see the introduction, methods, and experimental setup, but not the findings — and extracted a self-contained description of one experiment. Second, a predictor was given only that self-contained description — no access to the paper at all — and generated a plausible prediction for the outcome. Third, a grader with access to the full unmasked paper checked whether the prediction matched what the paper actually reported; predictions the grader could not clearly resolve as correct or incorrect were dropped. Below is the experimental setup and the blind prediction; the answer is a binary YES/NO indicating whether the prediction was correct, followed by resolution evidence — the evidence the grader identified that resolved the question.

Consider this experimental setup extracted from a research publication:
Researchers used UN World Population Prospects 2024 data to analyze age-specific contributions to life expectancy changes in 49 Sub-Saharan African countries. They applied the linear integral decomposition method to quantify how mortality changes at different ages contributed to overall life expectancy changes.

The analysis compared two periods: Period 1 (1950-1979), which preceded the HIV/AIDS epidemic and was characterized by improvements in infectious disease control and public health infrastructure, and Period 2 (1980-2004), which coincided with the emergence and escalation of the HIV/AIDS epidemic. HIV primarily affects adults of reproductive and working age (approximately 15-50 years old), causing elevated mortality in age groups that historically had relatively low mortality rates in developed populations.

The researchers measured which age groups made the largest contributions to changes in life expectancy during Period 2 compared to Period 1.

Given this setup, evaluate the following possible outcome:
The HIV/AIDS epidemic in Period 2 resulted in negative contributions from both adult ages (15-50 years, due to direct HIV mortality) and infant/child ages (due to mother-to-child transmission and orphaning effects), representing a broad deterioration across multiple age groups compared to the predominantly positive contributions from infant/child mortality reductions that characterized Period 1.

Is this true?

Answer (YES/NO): NO